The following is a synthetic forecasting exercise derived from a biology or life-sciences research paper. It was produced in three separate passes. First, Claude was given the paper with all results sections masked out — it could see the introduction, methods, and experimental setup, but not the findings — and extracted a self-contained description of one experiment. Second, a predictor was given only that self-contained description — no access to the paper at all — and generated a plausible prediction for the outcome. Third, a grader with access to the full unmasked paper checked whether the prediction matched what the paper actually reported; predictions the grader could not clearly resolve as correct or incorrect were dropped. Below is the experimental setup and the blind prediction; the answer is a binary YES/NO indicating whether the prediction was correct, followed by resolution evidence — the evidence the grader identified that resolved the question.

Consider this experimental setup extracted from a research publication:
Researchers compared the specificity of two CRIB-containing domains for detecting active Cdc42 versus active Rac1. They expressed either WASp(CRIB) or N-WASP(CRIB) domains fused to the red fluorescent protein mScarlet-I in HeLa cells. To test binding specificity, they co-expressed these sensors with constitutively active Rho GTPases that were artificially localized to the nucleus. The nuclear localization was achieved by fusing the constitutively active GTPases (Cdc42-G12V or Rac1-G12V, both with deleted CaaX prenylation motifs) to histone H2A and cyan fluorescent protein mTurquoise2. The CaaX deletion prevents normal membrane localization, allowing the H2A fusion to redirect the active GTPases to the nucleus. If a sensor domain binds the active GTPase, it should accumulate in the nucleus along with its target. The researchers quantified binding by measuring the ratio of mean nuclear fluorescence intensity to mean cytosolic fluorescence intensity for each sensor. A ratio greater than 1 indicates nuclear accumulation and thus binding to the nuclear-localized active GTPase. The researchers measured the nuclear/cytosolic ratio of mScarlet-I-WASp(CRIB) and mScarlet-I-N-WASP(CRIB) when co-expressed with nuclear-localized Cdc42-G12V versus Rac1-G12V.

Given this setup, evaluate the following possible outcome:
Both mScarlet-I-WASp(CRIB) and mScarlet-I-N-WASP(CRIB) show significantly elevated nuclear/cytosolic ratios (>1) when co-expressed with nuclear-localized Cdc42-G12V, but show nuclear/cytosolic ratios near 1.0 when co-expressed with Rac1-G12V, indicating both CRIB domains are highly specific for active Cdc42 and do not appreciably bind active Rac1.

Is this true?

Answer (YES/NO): NO